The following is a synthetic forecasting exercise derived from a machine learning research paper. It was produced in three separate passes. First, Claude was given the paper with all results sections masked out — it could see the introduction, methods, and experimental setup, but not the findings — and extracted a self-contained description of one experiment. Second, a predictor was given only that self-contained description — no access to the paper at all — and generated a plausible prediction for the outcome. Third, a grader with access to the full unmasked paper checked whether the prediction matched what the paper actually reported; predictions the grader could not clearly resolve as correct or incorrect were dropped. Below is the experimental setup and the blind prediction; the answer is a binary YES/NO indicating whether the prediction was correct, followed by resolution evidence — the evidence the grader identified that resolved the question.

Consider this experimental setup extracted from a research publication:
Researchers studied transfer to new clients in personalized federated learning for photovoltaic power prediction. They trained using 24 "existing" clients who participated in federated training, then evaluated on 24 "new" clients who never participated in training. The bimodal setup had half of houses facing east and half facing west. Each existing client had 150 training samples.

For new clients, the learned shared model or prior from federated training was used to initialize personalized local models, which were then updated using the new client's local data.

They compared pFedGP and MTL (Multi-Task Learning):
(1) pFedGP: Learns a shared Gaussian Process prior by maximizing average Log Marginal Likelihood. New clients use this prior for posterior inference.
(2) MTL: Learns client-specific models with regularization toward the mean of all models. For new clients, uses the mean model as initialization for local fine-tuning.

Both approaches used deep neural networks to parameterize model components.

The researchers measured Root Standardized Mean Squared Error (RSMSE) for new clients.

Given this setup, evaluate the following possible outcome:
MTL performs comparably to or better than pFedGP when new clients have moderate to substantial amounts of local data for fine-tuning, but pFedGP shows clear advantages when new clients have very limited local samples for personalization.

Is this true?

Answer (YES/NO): NO